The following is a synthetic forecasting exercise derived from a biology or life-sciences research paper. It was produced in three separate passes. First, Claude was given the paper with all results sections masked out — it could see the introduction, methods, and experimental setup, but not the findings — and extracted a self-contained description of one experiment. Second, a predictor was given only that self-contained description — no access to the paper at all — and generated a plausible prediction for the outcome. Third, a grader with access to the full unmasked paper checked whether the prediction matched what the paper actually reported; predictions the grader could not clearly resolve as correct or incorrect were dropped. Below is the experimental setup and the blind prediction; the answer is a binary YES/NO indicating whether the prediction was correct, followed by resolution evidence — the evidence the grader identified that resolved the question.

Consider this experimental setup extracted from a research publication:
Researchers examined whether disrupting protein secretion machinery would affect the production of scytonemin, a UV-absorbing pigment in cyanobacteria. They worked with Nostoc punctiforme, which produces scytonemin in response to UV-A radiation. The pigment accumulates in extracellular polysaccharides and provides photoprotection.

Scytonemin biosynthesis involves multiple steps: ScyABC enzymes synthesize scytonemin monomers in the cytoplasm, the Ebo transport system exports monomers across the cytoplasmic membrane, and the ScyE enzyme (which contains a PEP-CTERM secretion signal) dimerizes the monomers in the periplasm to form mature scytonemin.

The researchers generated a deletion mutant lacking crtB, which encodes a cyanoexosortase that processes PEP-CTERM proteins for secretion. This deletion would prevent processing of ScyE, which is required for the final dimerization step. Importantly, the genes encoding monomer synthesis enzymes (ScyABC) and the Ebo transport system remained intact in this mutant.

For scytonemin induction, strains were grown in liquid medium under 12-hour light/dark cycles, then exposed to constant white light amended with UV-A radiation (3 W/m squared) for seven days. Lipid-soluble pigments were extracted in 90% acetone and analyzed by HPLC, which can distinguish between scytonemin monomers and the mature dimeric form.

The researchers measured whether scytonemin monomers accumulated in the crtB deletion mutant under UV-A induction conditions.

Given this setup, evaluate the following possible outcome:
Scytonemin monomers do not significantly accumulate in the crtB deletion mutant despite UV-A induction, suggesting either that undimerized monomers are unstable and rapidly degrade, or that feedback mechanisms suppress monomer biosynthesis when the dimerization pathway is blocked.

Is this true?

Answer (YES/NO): YES